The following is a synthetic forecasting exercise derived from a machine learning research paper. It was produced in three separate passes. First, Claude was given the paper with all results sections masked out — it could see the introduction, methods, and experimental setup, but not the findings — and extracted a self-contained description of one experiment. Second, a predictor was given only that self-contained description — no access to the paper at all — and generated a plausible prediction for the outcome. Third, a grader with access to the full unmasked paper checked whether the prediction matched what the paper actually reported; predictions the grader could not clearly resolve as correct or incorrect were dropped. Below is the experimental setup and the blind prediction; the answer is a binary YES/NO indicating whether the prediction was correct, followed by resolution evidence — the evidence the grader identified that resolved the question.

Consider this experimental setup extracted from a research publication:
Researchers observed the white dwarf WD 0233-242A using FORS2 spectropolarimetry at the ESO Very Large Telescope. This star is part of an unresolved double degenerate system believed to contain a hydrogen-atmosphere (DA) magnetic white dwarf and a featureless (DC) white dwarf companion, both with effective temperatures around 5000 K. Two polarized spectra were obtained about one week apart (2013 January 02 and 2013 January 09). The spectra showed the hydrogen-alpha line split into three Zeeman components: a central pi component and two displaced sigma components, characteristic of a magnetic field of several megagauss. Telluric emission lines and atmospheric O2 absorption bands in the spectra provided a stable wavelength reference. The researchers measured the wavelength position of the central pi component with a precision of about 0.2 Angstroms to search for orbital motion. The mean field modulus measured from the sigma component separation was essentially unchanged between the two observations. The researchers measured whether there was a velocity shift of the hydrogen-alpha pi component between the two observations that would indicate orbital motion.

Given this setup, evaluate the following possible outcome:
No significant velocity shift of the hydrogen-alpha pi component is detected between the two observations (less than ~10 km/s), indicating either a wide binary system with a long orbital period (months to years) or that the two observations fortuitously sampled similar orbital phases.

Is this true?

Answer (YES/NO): NO